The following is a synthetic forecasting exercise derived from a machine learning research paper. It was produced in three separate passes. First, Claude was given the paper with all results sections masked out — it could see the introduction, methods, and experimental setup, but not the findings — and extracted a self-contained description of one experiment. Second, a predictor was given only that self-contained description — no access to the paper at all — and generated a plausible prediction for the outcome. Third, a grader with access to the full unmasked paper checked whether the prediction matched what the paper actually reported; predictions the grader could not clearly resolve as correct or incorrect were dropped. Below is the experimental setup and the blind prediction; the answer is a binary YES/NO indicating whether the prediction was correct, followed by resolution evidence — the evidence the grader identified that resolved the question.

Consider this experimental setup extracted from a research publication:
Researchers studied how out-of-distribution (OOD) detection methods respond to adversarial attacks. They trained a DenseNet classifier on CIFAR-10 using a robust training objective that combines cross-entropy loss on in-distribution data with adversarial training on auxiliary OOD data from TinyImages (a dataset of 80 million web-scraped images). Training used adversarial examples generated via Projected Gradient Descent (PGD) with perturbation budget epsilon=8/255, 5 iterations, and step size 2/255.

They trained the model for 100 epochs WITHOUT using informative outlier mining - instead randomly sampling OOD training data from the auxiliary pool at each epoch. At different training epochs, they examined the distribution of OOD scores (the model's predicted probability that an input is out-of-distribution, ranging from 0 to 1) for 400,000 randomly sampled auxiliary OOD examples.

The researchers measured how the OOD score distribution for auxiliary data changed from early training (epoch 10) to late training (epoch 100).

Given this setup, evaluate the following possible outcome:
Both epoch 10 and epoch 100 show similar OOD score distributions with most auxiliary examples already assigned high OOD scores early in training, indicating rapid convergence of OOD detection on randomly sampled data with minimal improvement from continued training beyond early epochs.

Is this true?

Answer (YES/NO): NO